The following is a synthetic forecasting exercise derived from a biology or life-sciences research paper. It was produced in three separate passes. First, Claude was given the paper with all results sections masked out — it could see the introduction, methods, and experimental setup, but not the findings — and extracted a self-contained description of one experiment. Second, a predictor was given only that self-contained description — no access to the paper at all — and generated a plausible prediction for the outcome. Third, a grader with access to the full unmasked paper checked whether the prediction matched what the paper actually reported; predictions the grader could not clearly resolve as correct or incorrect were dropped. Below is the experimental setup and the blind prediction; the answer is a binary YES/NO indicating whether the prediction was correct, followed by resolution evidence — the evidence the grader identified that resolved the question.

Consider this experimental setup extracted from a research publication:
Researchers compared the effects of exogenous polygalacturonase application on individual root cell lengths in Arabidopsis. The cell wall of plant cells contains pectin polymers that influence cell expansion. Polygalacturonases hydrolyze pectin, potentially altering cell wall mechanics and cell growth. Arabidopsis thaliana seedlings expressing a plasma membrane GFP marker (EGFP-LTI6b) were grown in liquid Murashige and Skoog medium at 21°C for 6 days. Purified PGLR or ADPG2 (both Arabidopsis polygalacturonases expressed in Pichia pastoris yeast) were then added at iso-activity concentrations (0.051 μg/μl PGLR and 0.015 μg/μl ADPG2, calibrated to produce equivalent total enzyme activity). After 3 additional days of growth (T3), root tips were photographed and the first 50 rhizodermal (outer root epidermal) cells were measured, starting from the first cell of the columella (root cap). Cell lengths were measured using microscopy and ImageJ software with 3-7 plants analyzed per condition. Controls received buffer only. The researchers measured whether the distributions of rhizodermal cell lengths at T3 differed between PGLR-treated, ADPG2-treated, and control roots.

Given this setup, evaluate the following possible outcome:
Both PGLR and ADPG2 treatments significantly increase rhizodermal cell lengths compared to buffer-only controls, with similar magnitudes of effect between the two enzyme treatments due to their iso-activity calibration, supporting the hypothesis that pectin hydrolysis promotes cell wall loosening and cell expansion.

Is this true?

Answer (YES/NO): NO